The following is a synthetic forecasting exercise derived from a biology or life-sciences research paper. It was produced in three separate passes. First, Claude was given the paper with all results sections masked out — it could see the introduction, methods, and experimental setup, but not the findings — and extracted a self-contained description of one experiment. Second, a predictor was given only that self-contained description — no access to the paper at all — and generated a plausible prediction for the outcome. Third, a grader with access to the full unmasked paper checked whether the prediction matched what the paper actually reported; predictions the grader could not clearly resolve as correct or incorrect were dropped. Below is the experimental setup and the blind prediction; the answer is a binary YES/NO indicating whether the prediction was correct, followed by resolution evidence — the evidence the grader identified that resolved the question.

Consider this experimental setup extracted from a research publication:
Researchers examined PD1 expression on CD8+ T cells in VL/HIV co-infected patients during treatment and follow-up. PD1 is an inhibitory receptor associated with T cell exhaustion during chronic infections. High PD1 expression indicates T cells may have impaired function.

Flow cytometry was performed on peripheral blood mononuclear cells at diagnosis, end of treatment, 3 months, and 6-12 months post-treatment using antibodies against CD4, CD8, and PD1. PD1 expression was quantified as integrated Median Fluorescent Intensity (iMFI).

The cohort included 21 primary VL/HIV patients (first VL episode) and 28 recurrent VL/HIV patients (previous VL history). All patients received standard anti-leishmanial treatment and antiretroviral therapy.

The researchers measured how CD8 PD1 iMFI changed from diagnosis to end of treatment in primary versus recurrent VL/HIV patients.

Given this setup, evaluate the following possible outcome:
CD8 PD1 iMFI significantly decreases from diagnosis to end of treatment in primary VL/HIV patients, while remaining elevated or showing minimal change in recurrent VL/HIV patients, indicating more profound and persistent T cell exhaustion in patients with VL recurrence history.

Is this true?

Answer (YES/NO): NO